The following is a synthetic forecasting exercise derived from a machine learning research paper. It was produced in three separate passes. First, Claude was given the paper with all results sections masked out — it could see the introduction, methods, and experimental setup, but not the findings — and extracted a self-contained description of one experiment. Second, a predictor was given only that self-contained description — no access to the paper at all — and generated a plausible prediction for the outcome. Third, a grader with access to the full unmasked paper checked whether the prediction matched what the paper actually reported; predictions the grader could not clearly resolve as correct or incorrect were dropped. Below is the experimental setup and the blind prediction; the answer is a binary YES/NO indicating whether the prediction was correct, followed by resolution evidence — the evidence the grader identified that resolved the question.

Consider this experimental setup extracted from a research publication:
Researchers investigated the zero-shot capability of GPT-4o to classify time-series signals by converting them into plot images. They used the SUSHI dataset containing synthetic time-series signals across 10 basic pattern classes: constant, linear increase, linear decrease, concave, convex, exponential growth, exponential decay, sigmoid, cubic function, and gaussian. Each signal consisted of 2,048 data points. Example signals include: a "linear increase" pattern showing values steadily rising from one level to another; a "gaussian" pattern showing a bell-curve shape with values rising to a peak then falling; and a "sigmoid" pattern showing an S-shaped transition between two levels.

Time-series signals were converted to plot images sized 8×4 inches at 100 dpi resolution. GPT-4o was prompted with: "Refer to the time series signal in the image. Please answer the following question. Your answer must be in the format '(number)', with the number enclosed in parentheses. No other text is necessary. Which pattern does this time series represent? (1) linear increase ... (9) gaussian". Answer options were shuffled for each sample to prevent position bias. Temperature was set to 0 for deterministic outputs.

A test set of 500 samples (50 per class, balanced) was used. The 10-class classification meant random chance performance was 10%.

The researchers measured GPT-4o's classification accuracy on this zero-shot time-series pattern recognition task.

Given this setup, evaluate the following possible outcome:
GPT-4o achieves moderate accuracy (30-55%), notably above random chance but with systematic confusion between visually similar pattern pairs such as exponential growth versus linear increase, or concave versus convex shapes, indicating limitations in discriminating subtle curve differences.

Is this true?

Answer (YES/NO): NO